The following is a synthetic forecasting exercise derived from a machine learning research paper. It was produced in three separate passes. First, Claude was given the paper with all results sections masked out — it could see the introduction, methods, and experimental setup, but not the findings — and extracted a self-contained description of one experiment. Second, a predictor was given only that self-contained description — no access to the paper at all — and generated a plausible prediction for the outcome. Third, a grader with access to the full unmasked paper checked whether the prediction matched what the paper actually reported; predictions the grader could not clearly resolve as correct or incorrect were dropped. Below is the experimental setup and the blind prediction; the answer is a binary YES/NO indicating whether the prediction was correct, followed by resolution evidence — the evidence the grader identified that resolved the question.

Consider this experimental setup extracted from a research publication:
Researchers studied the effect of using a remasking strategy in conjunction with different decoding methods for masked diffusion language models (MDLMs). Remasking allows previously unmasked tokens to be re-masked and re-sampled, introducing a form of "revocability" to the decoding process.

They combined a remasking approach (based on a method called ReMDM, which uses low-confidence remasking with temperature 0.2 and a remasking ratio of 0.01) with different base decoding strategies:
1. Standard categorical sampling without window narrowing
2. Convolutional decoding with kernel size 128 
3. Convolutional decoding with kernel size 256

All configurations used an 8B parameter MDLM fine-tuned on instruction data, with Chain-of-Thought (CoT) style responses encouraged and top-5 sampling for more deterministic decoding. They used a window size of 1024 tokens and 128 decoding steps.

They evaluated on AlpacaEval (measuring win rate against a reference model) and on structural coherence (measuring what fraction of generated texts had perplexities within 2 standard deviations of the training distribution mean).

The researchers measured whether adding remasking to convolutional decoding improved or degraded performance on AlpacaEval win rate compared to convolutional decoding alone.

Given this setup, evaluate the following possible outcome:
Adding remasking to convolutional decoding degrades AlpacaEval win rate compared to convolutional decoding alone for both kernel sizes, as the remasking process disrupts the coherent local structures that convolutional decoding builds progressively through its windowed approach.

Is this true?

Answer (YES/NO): YES